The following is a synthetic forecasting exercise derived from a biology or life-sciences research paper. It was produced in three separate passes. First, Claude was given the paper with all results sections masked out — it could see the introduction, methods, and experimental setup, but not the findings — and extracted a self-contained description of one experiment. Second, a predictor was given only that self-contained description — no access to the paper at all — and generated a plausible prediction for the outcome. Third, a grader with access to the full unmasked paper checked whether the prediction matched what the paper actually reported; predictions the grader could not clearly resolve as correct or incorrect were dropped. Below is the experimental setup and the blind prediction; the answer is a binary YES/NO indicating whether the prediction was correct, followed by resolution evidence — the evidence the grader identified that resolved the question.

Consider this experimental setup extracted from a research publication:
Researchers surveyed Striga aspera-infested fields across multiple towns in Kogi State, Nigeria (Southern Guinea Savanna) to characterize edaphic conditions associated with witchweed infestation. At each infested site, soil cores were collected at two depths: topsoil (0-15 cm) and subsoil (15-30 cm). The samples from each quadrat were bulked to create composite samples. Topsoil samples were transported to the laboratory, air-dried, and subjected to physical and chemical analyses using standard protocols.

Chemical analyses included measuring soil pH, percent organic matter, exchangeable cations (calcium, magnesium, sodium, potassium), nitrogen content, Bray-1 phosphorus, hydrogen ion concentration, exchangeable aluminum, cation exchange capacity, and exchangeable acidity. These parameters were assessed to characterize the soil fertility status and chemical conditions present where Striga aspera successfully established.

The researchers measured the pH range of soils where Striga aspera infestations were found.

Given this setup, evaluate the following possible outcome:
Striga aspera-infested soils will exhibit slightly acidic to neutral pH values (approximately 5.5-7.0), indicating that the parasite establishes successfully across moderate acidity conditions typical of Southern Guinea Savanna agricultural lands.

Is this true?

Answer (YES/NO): NO